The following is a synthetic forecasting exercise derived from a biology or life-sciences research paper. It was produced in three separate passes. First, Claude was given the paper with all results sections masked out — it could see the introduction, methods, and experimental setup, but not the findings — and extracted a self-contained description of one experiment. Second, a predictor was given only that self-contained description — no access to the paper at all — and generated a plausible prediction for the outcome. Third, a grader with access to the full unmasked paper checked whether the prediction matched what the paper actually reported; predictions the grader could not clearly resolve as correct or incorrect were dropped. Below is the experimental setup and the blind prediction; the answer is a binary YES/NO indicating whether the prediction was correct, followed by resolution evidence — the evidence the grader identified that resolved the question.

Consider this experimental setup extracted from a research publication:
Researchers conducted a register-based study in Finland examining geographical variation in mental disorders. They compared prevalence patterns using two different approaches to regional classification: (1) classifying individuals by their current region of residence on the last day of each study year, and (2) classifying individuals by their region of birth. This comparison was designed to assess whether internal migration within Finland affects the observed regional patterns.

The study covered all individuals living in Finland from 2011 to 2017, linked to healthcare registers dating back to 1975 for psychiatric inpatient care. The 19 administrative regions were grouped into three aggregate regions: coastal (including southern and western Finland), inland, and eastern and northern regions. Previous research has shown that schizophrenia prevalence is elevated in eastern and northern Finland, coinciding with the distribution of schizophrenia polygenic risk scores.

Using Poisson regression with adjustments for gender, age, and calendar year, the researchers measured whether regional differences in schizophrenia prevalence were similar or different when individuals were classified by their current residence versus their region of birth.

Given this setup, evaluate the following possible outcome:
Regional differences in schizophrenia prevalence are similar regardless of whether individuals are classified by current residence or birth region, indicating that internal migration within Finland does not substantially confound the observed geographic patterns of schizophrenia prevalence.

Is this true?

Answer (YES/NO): YES